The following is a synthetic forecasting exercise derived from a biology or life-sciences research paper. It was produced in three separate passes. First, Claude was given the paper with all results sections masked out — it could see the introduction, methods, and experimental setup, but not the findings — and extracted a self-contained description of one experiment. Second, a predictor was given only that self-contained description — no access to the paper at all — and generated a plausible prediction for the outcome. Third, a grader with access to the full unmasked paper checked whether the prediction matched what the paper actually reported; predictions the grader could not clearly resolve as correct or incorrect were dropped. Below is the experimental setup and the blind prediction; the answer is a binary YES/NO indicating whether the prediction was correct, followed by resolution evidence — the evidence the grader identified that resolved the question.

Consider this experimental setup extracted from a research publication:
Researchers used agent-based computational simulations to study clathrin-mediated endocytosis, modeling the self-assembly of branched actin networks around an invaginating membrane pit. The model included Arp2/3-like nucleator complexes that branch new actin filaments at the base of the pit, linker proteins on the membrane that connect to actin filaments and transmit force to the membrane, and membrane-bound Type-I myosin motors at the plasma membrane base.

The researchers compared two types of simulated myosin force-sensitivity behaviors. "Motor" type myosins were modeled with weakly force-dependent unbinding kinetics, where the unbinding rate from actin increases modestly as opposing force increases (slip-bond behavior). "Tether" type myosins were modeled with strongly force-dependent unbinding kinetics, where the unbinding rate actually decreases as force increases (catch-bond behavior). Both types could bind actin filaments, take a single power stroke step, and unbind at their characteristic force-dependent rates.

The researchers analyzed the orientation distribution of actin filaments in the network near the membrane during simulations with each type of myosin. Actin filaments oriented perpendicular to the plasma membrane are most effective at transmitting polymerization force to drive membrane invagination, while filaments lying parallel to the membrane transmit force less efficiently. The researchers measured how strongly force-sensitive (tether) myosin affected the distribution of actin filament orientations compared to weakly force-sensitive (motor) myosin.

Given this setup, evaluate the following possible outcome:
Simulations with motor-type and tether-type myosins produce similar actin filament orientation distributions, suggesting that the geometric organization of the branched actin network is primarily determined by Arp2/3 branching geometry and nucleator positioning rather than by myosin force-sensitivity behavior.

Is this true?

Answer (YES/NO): NO